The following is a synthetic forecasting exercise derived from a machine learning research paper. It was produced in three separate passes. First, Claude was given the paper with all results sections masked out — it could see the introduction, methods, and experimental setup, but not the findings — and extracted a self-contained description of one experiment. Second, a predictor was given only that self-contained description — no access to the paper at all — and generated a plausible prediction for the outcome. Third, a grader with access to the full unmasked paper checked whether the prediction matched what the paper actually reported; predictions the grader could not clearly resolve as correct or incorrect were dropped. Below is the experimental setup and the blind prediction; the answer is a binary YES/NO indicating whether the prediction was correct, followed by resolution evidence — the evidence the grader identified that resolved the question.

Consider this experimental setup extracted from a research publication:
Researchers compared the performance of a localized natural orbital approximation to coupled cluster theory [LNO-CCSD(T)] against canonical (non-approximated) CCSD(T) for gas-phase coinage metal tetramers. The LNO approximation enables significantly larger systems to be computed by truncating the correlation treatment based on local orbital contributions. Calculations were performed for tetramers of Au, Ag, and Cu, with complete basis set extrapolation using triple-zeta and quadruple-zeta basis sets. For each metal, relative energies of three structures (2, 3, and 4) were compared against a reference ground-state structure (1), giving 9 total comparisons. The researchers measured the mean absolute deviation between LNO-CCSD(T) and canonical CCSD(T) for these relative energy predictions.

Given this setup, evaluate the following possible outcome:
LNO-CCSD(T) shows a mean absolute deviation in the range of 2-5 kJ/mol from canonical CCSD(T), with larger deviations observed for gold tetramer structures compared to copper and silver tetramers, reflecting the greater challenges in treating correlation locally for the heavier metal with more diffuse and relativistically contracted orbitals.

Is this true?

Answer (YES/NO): NO